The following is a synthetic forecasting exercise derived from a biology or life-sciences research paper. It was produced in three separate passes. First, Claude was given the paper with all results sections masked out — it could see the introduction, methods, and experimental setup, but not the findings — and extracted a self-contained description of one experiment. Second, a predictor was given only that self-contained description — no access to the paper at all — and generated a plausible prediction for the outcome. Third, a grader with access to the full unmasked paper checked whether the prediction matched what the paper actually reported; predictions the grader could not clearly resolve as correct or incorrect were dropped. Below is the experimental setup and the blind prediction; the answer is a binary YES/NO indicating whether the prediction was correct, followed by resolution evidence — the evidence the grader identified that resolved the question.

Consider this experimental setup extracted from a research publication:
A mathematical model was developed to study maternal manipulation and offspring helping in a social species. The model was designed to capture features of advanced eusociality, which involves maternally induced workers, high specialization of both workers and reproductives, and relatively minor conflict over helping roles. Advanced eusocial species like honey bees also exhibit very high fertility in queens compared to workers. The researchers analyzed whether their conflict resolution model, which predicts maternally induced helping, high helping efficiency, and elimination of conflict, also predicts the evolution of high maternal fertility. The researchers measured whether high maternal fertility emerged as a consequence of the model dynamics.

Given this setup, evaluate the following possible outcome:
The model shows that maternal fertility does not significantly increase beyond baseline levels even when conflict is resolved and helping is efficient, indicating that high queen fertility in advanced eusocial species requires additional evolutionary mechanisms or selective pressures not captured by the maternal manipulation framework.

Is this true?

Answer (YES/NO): YES